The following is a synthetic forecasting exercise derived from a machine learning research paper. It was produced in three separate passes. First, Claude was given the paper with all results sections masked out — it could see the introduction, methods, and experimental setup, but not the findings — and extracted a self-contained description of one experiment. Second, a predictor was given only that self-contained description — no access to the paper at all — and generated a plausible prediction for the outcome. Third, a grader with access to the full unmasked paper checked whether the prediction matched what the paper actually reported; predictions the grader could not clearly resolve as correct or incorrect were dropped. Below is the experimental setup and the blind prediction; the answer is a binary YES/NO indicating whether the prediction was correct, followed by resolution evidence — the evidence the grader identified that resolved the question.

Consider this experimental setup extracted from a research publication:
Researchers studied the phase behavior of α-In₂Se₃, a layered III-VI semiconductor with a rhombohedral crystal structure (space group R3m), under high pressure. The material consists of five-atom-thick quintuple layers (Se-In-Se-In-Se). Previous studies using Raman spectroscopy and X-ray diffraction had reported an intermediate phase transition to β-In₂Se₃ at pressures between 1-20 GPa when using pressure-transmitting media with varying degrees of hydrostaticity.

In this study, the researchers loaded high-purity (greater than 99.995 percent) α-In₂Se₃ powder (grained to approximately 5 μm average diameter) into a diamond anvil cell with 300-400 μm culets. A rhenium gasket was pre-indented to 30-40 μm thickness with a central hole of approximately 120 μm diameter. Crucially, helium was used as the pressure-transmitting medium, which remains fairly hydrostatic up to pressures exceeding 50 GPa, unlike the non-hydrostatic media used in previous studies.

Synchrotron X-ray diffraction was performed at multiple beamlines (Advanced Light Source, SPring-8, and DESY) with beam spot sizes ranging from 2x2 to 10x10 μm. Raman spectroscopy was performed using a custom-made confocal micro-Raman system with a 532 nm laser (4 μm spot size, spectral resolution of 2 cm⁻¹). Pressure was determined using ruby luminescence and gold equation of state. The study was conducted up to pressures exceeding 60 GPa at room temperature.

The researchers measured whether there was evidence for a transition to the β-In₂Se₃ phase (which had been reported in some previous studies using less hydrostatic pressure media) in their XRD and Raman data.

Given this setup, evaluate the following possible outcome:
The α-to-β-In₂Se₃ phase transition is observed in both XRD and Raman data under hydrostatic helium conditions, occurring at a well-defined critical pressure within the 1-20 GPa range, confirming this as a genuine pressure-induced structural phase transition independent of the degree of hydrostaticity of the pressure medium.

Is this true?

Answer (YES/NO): NO